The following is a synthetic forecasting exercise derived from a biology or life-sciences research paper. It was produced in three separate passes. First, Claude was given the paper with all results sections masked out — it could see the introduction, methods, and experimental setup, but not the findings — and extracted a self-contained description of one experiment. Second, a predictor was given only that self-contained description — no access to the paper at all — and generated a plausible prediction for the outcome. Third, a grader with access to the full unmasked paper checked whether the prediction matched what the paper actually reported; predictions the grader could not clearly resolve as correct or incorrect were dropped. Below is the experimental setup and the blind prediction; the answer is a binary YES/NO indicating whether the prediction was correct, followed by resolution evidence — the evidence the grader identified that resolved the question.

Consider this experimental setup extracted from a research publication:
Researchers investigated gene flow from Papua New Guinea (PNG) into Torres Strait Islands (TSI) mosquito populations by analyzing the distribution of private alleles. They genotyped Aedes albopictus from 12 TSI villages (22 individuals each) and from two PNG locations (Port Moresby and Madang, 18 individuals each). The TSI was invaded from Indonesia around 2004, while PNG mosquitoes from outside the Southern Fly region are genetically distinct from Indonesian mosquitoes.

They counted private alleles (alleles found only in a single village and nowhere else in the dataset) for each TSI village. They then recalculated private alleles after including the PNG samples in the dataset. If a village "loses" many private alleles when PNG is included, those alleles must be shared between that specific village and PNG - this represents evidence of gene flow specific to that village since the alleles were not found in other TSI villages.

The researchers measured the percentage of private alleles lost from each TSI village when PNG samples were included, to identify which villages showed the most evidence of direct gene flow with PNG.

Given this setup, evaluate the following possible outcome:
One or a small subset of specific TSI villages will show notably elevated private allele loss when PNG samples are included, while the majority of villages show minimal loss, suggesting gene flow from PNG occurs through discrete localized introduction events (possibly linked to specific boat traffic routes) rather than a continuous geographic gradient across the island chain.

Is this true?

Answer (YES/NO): NO